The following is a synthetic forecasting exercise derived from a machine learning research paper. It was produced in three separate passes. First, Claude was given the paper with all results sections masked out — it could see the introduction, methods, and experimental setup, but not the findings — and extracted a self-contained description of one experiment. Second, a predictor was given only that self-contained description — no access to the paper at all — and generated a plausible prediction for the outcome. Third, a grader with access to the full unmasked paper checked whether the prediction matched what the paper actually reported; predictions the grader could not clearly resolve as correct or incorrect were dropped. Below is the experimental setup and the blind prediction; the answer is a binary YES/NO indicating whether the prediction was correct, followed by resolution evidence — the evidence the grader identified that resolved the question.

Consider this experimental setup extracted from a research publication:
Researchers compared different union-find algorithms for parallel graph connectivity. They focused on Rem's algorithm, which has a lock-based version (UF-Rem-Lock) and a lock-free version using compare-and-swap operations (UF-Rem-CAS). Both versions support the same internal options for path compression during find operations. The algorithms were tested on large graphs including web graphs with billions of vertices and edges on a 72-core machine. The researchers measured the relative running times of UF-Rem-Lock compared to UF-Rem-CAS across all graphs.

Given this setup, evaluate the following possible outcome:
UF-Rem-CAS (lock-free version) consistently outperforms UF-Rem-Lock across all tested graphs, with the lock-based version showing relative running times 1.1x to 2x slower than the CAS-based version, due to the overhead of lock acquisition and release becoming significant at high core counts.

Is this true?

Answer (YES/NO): YES